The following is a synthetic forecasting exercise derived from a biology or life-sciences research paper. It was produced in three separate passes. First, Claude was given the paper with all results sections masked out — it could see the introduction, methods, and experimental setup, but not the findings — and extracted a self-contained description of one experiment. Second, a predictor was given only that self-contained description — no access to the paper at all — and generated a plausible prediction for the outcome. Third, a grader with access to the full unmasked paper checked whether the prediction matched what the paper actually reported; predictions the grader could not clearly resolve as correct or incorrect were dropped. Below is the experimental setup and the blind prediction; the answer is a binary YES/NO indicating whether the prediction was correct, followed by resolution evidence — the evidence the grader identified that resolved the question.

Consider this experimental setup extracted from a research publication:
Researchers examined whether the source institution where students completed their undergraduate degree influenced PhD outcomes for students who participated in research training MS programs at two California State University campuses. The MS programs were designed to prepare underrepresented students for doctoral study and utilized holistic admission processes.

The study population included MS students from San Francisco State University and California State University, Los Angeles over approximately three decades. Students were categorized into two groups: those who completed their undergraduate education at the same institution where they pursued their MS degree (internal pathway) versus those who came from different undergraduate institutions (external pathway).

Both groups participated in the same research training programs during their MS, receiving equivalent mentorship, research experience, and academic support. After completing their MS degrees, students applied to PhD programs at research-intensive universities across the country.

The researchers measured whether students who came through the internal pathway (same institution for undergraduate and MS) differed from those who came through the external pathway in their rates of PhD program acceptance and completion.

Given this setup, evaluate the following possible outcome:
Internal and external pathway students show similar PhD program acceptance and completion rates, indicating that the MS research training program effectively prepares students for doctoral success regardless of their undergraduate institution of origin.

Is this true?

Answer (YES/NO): YES